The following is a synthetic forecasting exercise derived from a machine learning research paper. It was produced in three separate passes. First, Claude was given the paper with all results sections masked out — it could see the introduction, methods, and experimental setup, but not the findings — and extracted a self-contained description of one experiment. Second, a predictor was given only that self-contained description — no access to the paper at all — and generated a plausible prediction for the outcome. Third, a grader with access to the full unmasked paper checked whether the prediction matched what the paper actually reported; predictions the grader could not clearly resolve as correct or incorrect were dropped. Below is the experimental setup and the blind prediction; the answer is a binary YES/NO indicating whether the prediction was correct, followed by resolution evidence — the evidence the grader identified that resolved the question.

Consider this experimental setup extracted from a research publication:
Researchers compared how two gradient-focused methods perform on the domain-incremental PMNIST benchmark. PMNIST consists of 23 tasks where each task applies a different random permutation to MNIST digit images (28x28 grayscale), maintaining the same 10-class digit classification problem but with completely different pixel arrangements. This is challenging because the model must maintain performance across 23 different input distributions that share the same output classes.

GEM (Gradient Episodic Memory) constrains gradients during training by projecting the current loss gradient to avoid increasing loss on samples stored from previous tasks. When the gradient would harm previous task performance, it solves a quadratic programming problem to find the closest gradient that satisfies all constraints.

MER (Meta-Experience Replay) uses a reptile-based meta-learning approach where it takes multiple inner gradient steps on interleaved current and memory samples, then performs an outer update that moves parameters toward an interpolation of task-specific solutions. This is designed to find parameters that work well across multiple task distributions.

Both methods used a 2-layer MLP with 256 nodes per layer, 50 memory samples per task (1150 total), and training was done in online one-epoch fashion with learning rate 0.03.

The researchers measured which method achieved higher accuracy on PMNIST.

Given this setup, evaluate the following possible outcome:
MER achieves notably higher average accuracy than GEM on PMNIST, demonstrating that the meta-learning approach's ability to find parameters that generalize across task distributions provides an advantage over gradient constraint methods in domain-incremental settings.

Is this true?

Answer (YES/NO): NO